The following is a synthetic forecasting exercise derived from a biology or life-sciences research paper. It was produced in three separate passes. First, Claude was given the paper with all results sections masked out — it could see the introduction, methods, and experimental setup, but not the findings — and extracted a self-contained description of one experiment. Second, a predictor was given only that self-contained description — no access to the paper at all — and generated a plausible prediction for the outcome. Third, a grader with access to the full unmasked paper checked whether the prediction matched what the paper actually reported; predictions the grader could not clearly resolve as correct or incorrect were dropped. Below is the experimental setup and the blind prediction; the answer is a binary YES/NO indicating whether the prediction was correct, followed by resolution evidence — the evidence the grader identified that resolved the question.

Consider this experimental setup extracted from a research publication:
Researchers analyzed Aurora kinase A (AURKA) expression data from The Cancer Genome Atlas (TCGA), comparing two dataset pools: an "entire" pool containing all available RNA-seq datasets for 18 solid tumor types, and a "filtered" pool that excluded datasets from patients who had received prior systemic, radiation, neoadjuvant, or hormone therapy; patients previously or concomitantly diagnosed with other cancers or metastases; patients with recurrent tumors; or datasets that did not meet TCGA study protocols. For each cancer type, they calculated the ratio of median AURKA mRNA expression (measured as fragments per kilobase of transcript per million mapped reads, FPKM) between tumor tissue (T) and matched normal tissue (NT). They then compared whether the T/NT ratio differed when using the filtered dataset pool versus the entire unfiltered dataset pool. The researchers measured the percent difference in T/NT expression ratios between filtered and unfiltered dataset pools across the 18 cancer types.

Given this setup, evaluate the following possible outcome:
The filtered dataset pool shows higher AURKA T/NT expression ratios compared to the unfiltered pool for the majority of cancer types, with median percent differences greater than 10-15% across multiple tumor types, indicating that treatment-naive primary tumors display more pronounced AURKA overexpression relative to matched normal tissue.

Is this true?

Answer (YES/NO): NO